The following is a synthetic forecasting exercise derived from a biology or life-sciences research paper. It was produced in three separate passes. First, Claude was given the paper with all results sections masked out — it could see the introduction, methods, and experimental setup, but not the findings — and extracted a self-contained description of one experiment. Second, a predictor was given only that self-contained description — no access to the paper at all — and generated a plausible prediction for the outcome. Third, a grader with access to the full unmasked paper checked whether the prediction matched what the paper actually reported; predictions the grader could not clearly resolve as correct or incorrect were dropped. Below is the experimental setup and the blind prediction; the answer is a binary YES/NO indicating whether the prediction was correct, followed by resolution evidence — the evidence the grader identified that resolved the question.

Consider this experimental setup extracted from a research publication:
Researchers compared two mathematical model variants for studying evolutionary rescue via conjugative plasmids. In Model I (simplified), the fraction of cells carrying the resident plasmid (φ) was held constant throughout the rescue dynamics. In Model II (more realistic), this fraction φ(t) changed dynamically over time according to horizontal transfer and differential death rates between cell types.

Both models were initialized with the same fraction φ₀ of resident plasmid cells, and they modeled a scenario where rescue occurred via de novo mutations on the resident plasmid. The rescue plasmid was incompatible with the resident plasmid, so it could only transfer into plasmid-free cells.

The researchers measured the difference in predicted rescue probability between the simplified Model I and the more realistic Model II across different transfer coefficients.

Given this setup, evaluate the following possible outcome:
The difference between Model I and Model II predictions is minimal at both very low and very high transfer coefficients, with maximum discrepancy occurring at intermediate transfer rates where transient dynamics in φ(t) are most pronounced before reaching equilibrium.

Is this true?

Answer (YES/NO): NO